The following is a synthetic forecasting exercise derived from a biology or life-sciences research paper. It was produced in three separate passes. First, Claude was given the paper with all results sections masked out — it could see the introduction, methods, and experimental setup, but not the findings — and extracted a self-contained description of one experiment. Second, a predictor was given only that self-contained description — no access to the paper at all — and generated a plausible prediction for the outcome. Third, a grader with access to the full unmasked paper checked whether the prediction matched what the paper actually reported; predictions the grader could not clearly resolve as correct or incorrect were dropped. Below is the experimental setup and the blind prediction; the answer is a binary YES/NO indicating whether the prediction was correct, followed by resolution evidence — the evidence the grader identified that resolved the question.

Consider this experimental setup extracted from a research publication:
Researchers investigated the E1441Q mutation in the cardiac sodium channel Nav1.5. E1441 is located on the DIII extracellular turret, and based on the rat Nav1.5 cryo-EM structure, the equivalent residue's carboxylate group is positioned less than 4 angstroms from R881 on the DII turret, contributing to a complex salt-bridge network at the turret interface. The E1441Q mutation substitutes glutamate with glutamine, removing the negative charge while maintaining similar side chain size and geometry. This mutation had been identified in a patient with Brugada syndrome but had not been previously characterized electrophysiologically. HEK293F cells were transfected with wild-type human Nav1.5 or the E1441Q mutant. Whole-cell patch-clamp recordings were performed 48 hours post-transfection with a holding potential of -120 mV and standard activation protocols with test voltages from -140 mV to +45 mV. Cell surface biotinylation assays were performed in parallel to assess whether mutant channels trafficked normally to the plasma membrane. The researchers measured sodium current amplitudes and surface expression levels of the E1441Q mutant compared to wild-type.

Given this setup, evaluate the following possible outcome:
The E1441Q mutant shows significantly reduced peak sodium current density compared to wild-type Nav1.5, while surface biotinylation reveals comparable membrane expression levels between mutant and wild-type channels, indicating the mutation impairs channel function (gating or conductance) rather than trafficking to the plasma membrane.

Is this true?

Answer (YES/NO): NO